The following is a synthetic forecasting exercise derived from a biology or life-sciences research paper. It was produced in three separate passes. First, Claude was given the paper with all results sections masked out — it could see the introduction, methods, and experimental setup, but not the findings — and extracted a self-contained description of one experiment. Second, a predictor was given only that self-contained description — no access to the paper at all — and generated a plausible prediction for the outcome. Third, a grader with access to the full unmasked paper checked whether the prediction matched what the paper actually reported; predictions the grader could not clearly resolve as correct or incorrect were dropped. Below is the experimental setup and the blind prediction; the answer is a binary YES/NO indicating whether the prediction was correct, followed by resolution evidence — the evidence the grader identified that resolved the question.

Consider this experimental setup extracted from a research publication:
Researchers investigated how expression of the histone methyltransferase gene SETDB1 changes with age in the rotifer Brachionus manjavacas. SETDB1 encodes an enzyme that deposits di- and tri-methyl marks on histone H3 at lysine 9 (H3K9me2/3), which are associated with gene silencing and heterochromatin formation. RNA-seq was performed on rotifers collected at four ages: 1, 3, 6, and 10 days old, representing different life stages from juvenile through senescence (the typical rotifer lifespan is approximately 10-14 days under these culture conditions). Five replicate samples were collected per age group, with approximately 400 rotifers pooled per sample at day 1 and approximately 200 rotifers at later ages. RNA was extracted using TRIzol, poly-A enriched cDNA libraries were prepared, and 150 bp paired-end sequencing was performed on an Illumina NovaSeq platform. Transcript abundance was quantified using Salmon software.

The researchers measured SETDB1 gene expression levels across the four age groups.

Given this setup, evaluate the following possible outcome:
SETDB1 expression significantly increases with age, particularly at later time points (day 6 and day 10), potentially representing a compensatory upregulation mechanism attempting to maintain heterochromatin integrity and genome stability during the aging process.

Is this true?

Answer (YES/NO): YES